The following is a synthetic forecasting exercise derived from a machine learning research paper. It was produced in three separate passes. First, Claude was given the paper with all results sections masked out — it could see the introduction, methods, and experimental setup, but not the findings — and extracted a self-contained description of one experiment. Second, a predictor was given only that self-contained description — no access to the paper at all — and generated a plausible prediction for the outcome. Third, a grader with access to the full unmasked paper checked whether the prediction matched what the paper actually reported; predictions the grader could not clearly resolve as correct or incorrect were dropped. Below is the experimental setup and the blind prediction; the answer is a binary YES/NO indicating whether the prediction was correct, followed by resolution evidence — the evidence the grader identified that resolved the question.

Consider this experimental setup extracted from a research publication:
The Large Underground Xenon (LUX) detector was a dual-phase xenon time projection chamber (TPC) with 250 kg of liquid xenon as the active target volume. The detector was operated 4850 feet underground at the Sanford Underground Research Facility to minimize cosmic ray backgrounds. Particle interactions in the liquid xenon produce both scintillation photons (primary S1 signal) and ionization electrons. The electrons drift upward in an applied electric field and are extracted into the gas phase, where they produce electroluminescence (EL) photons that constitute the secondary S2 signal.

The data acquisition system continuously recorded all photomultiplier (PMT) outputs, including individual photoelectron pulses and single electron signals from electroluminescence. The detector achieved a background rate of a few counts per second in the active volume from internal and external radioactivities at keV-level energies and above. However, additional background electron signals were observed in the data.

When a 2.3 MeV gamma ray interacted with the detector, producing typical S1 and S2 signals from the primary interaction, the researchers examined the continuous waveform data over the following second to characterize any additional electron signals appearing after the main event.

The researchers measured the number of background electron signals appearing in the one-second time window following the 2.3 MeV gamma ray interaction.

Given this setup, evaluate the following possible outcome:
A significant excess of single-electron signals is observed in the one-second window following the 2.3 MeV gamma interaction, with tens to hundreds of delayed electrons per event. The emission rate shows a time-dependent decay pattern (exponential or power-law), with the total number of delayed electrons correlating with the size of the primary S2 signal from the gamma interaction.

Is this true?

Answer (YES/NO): NO